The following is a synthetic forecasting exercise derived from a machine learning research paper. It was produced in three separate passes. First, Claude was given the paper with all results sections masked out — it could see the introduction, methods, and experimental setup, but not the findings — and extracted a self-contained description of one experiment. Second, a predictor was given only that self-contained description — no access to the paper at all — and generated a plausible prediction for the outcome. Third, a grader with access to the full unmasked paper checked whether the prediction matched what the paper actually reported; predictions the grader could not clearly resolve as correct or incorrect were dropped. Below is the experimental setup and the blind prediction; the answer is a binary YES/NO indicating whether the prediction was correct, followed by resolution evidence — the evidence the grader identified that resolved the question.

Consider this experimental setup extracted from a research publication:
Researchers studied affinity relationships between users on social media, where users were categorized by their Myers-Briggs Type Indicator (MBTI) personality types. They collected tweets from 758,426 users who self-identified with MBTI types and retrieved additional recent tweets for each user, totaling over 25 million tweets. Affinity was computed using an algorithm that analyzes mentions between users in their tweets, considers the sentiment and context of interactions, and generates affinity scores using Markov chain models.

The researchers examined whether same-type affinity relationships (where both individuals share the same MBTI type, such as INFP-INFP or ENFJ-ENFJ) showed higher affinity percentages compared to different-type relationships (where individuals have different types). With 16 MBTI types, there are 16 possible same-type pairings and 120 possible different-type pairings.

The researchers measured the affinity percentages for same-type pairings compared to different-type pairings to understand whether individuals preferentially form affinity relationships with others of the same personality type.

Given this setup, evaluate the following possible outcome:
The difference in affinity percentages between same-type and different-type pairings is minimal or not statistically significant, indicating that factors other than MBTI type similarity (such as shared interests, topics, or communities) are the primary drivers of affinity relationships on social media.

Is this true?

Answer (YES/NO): NO